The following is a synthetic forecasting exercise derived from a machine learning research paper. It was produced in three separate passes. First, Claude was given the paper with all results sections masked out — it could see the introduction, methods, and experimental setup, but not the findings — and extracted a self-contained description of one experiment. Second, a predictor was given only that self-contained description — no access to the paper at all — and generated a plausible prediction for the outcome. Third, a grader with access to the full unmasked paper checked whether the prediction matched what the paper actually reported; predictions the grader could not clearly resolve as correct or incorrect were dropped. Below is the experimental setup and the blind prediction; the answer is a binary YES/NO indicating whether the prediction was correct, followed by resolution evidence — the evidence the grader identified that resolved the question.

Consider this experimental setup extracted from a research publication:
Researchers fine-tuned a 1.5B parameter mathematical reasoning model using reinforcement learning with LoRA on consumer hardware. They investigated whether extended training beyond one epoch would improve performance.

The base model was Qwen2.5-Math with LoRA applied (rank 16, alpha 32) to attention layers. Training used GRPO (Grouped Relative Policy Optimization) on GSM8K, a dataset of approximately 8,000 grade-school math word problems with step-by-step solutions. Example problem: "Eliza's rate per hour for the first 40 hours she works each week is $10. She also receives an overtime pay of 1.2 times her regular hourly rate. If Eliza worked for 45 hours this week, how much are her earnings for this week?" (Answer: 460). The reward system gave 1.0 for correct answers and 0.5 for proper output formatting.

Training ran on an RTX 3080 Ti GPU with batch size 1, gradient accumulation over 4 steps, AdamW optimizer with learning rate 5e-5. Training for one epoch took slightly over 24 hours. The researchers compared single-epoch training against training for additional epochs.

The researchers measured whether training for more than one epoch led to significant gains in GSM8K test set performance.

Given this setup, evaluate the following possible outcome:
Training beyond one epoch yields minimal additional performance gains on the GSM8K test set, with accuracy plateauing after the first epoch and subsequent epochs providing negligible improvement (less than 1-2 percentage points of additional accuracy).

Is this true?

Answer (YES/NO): YES